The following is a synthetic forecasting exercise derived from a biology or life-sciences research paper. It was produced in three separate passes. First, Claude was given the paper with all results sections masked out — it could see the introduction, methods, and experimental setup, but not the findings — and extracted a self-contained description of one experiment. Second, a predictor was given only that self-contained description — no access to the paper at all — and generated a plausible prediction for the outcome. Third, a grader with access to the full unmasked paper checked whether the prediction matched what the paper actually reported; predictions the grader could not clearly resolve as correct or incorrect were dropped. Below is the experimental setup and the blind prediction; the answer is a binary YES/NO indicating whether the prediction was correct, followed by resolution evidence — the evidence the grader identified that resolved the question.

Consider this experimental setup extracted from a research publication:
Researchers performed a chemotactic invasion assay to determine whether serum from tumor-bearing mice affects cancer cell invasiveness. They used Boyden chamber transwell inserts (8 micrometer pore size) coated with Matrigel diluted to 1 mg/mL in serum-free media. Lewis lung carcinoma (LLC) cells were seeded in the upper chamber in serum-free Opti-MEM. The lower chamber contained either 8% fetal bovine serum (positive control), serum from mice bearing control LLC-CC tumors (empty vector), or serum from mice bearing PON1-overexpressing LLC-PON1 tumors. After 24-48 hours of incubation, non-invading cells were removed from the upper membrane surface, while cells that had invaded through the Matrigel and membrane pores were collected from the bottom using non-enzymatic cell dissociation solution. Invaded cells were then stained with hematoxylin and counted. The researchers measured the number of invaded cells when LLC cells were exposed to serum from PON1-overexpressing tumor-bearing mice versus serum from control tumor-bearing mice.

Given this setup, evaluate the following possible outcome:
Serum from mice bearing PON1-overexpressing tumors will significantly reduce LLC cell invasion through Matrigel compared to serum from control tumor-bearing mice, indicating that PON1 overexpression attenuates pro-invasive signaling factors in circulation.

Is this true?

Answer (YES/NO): NO